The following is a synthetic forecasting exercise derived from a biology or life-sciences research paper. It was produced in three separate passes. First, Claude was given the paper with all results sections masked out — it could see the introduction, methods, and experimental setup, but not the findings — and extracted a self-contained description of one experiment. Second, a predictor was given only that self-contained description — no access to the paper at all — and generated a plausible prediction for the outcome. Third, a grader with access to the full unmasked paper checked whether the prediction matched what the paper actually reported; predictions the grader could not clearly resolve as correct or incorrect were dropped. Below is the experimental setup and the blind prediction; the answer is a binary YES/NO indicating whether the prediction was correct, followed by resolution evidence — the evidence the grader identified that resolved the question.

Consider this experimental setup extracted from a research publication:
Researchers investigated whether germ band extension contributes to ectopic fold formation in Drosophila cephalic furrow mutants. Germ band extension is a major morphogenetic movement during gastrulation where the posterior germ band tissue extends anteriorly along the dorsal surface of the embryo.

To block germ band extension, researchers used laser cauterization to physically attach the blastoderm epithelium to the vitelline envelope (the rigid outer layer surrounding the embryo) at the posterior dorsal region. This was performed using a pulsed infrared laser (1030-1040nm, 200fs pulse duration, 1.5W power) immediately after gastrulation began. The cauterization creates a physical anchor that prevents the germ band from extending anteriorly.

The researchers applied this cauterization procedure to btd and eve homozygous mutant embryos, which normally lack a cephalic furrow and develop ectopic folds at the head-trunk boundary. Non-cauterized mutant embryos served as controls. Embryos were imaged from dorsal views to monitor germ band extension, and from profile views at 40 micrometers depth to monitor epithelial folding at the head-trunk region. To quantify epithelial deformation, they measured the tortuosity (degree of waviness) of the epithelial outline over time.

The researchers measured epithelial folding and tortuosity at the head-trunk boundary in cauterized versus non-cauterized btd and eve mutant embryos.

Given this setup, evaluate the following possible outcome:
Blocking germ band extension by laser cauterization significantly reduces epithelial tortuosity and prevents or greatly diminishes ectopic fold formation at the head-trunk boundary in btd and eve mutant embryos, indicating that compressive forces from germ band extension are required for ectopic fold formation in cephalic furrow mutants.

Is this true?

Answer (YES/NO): YES